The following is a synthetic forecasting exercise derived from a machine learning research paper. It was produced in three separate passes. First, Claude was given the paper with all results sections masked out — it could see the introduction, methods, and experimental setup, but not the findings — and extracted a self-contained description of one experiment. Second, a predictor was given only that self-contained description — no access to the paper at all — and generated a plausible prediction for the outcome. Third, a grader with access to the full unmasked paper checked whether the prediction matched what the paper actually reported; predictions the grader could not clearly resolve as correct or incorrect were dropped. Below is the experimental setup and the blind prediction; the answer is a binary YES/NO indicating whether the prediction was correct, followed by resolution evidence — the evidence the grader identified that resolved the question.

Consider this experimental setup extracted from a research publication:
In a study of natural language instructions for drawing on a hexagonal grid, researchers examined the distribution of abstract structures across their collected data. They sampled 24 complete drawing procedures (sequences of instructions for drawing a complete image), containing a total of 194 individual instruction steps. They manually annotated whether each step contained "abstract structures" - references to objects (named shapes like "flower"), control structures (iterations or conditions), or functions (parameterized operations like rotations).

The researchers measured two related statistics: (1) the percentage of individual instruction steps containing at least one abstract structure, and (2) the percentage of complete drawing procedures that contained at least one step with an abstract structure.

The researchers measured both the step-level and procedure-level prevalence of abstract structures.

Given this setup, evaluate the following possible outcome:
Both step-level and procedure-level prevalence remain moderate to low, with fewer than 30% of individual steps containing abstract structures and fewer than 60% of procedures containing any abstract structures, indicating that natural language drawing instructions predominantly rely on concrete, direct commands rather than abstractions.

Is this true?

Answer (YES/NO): NO